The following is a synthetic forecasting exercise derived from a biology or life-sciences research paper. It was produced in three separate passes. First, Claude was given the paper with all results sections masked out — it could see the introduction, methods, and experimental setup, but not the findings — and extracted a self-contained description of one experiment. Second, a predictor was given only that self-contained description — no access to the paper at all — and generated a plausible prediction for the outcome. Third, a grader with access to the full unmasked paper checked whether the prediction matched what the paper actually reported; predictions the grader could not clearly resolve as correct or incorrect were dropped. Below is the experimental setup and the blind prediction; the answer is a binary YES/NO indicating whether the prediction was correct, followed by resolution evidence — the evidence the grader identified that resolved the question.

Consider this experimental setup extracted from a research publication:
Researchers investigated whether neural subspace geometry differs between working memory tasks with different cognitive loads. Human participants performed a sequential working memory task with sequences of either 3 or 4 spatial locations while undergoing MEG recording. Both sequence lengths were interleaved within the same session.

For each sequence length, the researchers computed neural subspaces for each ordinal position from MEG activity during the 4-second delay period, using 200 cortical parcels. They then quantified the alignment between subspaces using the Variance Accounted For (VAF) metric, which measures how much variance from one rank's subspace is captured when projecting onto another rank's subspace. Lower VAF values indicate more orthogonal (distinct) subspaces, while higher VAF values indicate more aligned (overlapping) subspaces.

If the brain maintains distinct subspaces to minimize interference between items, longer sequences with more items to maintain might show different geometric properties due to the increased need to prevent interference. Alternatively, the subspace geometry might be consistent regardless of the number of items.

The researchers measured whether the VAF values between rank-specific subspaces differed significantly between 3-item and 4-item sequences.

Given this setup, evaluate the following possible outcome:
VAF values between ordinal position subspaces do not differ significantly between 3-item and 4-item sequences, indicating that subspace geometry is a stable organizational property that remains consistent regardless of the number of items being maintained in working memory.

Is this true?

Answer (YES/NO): NO